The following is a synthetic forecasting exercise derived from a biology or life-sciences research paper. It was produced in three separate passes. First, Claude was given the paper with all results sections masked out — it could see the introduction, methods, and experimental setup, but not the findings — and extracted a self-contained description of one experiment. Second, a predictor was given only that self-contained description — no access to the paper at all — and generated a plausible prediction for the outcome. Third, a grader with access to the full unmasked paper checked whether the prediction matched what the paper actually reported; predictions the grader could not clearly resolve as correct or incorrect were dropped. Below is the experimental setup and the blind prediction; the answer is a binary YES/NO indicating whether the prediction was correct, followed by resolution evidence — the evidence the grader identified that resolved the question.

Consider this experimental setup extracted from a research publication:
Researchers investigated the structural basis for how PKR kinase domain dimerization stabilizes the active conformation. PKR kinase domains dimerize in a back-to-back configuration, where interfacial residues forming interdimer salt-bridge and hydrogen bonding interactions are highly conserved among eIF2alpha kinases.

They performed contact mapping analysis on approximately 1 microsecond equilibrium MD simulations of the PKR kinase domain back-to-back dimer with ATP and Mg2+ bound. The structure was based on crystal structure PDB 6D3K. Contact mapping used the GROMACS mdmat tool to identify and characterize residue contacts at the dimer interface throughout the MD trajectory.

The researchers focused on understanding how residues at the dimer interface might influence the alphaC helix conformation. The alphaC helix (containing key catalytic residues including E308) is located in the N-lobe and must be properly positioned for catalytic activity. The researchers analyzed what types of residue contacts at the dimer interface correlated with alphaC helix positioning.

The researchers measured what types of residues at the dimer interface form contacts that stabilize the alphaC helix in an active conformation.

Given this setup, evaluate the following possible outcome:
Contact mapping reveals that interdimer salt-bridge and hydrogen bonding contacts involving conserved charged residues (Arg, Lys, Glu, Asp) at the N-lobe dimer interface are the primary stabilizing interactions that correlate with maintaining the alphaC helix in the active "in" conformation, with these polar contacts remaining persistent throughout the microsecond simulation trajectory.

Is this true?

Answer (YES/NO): NO